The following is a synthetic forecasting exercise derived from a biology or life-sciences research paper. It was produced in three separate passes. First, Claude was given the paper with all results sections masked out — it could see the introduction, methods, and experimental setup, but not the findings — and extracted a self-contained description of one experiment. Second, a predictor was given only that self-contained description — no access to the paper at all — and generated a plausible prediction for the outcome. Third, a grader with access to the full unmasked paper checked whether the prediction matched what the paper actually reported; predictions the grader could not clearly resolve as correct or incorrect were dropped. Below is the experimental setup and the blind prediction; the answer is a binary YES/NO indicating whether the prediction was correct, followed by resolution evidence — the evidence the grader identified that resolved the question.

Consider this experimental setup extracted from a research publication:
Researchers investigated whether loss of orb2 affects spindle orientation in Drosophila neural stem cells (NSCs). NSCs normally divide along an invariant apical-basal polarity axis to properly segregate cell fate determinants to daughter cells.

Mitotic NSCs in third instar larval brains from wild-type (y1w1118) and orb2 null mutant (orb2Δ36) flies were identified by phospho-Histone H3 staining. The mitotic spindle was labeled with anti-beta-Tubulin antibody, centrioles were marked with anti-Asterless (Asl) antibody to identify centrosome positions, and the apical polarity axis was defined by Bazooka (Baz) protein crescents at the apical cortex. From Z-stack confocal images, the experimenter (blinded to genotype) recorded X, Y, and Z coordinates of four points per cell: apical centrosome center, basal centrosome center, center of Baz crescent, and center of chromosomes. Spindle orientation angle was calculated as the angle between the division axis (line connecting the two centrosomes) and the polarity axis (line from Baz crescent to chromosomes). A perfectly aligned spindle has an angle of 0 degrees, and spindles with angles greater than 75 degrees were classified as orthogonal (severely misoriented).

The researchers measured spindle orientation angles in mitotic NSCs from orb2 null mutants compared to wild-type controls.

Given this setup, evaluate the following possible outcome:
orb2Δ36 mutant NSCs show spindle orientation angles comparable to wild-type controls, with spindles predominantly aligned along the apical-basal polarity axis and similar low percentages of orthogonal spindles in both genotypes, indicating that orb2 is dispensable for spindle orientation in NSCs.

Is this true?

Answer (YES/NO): NO